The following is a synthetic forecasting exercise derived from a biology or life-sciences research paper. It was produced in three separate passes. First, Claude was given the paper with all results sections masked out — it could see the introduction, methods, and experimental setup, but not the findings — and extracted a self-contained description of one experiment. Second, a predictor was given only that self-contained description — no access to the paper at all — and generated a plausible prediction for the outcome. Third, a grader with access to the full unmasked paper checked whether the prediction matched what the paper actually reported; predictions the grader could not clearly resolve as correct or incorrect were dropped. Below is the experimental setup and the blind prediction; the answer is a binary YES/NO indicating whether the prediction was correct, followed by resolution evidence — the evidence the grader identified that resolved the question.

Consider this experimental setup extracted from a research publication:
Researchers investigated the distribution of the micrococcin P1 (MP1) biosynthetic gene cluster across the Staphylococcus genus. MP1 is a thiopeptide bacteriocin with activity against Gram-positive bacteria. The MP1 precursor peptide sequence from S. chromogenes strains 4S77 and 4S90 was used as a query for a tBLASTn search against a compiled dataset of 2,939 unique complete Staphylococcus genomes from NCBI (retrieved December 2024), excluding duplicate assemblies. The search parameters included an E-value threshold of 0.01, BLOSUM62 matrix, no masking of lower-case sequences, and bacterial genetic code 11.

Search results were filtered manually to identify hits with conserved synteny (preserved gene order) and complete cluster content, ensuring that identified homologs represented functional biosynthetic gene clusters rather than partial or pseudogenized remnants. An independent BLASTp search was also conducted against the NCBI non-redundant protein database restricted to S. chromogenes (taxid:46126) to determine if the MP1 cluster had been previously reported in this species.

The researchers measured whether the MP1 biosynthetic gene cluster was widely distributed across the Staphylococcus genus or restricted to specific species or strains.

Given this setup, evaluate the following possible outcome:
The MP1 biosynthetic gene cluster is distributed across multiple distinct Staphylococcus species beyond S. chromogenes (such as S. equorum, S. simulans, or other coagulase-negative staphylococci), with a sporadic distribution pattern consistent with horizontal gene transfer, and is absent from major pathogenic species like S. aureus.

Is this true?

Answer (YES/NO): NO